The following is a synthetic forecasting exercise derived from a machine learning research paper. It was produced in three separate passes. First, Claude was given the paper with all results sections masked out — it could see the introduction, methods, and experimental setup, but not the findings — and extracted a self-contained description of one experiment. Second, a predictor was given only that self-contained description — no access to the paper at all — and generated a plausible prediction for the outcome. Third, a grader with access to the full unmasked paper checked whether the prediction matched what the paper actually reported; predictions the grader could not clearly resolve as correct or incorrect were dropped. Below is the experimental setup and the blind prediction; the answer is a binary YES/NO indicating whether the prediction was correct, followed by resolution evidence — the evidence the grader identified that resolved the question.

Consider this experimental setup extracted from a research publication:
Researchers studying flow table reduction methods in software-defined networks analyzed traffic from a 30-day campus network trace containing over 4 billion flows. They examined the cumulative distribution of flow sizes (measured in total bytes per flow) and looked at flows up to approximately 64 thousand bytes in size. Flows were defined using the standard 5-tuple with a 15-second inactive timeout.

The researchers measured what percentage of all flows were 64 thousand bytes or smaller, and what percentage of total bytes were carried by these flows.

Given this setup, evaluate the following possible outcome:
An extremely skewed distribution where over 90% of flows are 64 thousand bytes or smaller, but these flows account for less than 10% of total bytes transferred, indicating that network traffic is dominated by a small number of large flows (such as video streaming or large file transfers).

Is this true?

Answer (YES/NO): YES